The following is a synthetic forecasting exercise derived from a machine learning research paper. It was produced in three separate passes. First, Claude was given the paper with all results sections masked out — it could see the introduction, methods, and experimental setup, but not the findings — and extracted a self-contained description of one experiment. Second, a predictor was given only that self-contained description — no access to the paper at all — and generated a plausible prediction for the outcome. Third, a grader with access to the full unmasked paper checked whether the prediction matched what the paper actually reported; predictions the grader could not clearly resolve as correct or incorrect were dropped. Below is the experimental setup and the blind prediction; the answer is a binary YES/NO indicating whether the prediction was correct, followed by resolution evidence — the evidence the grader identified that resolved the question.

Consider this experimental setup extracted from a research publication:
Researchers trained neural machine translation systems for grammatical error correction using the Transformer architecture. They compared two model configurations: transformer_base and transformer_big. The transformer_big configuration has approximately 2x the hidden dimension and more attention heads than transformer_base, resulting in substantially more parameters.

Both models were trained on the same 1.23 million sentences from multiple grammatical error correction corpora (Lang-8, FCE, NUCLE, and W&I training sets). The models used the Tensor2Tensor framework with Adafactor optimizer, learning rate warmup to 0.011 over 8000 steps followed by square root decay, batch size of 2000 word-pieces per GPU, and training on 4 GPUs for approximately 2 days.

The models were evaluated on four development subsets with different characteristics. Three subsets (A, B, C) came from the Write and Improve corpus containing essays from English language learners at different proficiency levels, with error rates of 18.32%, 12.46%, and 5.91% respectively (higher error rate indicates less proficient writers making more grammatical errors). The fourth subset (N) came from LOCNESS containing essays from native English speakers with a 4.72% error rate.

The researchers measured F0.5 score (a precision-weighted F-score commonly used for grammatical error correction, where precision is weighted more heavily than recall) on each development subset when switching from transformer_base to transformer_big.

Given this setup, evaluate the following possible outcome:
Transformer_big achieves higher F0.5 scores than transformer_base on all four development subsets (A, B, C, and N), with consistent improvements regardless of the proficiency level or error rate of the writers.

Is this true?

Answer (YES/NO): NO